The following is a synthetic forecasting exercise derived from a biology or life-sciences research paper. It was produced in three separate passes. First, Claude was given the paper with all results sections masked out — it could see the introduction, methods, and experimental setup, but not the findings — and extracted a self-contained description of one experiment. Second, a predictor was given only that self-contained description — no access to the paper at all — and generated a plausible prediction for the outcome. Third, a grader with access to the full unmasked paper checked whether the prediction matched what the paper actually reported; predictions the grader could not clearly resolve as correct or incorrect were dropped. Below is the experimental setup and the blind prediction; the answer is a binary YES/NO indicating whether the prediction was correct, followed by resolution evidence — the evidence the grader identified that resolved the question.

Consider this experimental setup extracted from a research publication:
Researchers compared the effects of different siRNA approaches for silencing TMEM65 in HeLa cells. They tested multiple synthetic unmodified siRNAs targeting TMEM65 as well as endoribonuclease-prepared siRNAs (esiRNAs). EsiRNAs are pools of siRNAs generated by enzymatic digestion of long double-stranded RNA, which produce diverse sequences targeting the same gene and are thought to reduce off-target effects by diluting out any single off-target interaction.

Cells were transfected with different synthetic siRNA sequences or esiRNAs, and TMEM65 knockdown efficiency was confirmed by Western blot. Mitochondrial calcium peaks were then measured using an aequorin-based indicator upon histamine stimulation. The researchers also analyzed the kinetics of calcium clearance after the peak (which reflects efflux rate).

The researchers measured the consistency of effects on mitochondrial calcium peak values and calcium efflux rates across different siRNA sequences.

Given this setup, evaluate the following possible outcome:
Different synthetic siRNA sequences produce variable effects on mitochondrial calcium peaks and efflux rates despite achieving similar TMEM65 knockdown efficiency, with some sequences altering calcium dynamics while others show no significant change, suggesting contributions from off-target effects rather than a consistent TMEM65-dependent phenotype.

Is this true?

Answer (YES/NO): NO